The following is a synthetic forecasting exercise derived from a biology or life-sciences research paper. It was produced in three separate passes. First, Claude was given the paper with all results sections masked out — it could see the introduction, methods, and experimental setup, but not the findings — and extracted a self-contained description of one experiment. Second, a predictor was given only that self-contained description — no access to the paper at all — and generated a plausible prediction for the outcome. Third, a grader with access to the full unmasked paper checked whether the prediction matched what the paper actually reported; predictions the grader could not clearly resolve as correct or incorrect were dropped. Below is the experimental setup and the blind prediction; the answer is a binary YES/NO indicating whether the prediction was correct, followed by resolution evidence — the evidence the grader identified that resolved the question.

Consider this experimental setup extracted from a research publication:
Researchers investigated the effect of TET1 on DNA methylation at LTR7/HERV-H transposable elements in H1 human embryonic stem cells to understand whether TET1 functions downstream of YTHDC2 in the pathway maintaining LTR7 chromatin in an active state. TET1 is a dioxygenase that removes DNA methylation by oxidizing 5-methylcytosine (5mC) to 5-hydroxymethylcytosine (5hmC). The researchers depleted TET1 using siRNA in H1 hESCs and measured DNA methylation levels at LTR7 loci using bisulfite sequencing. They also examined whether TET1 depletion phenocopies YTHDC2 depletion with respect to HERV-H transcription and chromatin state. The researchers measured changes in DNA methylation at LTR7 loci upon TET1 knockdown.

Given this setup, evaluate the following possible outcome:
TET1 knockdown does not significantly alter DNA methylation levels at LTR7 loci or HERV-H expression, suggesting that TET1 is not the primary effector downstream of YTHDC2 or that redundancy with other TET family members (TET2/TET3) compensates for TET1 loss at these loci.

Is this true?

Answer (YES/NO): NO